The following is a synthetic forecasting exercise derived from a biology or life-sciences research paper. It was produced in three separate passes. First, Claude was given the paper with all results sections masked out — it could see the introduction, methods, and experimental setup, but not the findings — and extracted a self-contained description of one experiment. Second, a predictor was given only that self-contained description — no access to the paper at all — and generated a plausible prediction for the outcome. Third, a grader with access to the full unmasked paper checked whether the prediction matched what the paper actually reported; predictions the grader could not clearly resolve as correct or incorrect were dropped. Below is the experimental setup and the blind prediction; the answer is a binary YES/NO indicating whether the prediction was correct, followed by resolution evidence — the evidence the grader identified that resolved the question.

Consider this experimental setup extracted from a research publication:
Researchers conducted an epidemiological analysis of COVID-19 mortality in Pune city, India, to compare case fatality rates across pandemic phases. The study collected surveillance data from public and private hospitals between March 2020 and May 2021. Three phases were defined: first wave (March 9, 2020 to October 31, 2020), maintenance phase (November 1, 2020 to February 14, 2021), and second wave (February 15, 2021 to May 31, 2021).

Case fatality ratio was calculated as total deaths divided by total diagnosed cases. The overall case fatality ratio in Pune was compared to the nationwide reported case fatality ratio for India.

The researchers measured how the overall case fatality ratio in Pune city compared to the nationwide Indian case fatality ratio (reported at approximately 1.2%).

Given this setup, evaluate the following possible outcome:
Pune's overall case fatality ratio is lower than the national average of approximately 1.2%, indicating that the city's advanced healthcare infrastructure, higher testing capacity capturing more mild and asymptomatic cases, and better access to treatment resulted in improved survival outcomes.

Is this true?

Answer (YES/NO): NO